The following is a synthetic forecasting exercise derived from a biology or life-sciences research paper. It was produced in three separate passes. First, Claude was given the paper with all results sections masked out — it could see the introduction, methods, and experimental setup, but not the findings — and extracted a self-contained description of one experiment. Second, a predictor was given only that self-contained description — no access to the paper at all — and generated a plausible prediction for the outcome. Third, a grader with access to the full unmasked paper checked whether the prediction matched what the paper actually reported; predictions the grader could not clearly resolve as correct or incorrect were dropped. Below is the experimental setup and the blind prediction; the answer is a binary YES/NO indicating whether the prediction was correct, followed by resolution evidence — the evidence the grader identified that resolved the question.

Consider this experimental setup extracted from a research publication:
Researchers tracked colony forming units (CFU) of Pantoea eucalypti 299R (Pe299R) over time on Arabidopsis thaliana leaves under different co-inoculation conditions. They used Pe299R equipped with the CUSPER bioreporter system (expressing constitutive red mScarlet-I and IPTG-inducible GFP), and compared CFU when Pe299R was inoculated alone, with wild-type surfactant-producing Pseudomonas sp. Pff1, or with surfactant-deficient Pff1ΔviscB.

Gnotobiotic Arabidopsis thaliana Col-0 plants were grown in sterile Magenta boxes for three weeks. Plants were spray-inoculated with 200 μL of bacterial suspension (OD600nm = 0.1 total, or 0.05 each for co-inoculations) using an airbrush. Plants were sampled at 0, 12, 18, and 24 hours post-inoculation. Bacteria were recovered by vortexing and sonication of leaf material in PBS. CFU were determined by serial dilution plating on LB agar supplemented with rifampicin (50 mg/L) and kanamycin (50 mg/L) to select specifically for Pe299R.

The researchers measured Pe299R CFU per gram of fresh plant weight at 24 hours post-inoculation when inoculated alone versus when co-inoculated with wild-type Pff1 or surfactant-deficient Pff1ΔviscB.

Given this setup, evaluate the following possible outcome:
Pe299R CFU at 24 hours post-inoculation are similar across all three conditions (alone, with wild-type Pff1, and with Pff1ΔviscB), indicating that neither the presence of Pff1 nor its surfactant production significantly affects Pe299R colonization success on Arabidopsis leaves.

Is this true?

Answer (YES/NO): YES